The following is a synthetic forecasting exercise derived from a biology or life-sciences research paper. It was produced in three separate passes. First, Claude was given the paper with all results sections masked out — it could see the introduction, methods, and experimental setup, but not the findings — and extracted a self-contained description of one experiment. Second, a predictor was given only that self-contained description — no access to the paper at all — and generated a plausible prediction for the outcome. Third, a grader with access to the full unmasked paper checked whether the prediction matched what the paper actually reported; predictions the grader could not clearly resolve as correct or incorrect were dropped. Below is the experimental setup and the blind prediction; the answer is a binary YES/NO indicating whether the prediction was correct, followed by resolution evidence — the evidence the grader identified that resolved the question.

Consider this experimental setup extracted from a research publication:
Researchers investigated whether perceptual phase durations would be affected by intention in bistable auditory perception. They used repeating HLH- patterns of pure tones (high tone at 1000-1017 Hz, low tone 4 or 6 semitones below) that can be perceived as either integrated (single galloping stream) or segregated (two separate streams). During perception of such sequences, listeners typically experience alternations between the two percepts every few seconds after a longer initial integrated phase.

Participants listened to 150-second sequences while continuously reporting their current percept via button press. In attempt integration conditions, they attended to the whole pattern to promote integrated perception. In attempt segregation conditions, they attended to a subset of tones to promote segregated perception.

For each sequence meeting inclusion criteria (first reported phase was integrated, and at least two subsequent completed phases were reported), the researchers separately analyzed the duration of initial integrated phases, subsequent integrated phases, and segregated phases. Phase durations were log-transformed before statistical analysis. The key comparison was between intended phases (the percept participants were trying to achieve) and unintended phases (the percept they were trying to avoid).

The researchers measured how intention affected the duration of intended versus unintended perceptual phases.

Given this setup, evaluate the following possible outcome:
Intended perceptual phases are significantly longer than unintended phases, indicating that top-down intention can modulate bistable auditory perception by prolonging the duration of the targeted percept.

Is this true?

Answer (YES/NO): NO